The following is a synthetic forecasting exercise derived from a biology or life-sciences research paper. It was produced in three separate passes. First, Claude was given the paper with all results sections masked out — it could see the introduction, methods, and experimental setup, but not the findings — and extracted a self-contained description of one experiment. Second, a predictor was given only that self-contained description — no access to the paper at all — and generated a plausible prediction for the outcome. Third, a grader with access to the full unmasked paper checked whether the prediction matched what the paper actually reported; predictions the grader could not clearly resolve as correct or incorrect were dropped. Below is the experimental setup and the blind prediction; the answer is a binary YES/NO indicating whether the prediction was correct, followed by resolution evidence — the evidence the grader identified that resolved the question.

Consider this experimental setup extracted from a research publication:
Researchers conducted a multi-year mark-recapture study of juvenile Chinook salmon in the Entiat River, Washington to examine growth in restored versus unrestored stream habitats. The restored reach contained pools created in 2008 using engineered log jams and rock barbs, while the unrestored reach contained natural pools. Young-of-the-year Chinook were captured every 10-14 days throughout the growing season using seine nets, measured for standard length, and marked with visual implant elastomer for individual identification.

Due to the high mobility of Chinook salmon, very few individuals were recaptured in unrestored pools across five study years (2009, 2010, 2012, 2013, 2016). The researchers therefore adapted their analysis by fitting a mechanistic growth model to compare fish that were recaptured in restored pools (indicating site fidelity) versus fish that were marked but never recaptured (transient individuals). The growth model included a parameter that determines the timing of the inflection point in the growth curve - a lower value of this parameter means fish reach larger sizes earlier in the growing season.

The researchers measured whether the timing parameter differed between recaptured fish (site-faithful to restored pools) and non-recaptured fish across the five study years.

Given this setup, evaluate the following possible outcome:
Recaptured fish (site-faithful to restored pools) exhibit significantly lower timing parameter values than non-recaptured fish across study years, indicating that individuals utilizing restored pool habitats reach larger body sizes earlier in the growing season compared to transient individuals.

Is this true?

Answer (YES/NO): YES